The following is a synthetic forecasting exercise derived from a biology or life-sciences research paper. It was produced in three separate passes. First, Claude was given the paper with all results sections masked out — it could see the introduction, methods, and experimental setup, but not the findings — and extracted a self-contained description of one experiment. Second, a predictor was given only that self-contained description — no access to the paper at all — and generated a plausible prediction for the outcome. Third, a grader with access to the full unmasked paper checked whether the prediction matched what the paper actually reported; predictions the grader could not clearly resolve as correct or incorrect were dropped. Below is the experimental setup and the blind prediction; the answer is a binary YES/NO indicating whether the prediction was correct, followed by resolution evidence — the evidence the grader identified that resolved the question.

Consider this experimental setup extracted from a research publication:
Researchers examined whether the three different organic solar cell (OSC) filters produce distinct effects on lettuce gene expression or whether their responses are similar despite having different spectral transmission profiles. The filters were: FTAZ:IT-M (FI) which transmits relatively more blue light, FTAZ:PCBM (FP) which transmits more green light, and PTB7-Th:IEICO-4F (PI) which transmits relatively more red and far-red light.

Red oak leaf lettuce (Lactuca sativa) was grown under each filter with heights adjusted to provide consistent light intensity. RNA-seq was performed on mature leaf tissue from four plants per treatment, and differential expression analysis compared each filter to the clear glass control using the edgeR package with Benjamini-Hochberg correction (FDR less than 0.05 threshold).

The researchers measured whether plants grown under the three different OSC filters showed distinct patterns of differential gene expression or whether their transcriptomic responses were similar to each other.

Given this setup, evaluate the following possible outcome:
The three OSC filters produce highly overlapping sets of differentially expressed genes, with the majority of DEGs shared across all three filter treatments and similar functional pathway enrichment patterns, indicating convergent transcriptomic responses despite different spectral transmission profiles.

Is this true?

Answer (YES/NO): NO